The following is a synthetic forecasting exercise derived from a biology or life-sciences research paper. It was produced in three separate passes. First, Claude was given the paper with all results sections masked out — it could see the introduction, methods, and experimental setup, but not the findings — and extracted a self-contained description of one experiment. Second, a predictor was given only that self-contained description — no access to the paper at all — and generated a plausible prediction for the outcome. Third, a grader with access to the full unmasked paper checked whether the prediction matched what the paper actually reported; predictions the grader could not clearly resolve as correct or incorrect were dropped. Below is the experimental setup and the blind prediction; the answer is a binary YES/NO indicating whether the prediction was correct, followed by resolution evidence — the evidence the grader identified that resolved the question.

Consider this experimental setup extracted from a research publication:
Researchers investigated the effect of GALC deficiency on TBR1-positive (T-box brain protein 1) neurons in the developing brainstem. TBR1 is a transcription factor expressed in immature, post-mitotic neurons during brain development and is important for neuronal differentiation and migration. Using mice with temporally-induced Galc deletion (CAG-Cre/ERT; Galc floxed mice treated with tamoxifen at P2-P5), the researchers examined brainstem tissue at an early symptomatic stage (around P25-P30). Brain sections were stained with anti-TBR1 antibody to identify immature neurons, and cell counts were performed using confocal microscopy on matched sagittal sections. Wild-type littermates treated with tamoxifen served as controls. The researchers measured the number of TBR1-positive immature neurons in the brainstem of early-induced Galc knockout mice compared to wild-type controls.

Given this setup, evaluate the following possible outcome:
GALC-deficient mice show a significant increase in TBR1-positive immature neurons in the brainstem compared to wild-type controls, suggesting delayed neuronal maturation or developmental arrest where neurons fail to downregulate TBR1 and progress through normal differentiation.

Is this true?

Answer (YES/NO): YES